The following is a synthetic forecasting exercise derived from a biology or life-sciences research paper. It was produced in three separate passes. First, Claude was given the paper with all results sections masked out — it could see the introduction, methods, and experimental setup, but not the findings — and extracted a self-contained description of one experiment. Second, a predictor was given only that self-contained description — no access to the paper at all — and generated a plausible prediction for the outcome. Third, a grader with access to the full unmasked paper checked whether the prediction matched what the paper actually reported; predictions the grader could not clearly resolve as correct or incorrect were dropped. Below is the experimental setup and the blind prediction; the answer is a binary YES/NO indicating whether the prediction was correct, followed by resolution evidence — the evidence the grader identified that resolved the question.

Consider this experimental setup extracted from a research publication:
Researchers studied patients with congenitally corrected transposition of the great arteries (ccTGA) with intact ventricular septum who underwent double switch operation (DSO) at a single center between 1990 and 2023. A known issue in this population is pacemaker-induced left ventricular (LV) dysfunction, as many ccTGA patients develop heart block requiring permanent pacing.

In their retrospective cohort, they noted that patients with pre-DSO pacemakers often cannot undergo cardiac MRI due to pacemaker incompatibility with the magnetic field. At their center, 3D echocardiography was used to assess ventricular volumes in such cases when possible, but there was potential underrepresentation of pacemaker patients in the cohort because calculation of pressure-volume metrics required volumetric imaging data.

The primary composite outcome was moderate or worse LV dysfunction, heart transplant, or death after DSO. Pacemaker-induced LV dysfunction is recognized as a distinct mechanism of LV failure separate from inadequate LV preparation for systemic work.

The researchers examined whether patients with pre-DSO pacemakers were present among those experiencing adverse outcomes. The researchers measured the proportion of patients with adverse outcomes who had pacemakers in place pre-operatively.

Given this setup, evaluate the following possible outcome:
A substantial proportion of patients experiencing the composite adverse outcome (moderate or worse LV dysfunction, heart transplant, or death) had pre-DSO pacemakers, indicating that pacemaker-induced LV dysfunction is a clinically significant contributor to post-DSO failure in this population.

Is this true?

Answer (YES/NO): NO